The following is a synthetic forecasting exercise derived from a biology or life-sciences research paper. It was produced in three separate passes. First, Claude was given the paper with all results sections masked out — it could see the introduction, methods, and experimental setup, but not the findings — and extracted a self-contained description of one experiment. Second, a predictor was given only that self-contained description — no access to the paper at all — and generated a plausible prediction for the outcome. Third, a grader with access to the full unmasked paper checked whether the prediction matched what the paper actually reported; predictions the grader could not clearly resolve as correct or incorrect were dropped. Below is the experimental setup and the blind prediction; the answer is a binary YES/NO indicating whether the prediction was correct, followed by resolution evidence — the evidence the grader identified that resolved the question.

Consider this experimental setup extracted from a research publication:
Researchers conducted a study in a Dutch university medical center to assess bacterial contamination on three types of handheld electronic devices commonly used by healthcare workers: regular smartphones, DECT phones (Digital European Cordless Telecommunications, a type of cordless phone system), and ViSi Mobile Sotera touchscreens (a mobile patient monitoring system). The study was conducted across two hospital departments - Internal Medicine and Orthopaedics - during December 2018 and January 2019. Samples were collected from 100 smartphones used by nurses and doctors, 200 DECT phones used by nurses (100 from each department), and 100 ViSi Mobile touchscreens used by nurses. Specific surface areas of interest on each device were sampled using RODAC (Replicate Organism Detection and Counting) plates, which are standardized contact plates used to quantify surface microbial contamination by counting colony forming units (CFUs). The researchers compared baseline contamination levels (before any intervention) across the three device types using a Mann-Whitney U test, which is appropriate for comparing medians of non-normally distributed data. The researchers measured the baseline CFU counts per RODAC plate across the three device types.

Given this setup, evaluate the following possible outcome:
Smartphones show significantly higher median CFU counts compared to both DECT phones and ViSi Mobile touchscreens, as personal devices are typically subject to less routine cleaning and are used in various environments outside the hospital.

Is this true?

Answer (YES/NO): NO